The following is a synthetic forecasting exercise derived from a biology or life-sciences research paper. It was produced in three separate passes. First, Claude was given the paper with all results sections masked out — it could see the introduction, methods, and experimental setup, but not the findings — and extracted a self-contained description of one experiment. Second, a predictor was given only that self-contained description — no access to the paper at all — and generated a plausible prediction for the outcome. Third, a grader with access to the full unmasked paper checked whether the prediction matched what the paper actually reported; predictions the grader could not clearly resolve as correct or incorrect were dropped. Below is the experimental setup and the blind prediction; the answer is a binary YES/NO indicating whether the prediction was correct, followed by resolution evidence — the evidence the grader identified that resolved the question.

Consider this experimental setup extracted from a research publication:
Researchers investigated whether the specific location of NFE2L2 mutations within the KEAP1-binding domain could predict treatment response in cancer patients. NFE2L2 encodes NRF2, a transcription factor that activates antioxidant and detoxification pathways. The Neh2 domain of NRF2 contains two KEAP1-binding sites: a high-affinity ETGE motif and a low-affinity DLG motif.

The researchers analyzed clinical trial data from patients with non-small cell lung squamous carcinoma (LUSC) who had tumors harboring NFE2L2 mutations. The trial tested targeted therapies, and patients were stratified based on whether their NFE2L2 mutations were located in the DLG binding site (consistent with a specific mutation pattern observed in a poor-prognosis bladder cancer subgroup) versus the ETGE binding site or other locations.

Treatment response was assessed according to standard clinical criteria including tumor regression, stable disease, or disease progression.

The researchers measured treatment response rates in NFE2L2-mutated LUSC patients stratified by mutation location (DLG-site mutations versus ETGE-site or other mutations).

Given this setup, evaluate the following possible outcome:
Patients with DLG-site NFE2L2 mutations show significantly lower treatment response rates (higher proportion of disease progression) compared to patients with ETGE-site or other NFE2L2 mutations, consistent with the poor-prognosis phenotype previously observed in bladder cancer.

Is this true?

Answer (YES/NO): NO